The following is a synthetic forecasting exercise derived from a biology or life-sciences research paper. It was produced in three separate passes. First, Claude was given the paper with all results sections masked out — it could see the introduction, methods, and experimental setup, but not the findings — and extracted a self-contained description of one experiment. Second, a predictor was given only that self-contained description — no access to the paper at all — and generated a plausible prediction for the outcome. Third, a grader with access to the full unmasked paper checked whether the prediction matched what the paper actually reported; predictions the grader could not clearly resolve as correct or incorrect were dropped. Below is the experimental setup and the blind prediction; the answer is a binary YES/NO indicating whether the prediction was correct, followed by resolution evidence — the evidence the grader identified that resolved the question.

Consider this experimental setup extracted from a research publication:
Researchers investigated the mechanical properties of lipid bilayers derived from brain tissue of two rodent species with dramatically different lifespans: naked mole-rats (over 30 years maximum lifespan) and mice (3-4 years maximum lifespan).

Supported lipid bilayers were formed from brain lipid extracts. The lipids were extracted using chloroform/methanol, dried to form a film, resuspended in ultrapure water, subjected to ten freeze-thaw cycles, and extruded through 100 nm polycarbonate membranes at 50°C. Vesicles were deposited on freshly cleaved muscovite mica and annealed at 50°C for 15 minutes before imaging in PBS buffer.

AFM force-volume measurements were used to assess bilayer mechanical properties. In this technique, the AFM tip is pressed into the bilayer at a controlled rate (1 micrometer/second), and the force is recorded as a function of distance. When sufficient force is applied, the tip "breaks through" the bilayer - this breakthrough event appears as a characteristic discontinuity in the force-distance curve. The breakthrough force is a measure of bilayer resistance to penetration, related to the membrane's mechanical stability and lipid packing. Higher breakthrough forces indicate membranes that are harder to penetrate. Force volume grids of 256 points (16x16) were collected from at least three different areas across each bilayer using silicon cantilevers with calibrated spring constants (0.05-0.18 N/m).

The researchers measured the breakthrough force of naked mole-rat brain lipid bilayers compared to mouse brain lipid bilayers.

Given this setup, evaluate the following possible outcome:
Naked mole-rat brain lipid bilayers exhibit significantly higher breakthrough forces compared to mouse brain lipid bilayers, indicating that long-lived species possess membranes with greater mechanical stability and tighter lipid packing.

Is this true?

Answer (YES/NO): YES